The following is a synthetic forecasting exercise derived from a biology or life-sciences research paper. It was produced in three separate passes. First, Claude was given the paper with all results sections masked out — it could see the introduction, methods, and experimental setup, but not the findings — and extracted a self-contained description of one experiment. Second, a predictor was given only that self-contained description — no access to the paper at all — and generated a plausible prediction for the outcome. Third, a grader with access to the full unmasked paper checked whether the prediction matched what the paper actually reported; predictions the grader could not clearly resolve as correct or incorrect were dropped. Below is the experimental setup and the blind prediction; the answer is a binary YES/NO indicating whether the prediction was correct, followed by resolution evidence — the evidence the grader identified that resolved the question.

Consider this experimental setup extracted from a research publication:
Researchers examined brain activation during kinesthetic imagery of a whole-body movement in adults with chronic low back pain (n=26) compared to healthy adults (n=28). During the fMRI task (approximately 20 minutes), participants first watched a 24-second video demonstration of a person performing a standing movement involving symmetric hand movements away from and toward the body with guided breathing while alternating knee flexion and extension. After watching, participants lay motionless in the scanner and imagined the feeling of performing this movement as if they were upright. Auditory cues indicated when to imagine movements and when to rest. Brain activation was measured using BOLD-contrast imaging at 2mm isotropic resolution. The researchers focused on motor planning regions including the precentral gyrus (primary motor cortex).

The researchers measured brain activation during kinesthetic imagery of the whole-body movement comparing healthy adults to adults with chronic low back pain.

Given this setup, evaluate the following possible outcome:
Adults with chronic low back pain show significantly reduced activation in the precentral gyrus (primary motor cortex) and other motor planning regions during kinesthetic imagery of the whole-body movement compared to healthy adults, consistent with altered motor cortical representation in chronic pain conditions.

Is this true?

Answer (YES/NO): YES